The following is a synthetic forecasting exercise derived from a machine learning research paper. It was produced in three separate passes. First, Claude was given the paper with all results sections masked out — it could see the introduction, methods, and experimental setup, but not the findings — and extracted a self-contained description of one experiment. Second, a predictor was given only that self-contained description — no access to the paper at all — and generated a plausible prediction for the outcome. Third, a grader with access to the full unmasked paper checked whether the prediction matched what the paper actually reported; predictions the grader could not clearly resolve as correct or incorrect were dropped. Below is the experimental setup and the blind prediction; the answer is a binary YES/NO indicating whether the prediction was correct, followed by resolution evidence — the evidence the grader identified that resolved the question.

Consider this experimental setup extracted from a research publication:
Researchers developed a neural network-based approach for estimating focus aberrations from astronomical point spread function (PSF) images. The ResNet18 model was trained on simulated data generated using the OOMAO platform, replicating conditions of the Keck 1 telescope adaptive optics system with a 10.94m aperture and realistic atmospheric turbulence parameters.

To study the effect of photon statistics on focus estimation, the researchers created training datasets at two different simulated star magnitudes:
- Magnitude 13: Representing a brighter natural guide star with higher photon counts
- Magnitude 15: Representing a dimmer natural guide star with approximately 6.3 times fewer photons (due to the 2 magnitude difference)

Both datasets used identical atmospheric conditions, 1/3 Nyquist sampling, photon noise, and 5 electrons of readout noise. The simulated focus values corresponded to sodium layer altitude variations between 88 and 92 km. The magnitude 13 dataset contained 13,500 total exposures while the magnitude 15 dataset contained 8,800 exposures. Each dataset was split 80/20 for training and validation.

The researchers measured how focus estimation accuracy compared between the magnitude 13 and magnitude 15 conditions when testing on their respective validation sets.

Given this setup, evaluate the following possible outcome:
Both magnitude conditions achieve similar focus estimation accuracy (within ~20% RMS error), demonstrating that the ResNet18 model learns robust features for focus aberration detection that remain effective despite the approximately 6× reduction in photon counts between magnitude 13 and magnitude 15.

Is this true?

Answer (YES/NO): NO